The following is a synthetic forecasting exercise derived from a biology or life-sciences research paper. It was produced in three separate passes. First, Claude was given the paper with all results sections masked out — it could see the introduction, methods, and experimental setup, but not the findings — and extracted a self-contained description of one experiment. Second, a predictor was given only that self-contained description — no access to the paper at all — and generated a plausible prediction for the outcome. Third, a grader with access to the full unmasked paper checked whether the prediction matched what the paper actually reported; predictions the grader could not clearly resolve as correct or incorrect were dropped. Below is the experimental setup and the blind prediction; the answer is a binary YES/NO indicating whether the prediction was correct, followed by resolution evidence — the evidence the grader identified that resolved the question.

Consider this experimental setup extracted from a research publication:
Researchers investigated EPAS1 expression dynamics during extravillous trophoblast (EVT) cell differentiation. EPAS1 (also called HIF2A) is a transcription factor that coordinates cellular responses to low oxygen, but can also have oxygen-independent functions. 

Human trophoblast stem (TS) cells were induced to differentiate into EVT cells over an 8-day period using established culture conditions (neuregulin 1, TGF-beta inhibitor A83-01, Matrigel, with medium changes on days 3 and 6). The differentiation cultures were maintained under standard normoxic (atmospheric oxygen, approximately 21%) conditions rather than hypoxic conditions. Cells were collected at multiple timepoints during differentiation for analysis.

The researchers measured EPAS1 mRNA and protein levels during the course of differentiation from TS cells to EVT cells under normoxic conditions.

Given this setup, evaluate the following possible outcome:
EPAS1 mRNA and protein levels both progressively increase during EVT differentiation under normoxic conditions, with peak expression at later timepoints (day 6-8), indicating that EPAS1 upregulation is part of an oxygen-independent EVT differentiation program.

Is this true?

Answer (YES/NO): NO